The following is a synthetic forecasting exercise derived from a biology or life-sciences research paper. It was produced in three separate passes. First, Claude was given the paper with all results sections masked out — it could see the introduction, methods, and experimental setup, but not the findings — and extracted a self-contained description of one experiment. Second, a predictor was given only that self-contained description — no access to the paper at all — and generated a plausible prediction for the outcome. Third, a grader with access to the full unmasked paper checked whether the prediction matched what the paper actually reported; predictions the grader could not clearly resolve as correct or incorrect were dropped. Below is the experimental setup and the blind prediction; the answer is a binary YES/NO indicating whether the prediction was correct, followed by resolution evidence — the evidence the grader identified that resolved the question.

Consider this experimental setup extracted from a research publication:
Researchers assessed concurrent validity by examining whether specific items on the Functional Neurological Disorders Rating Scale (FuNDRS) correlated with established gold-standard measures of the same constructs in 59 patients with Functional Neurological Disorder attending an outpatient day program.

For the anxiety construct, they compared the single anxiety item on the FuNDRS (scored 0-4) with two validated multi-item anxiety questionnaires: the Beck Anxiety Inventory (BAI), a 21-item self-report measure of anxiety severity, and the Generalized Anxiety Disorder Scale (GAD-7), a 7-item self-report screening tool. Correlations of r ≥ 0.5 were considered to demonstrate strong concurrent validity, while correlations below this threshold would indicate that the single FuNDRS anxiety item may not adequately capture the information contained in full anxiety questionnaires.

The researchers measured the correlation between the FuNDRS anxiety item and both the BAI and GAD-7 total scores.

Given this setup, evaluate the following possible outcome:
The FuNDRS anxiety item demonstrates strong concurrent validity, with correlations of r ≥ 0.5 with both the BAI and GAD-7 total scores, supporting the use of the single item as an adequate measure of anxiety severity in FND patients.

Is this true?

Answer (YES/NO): YES